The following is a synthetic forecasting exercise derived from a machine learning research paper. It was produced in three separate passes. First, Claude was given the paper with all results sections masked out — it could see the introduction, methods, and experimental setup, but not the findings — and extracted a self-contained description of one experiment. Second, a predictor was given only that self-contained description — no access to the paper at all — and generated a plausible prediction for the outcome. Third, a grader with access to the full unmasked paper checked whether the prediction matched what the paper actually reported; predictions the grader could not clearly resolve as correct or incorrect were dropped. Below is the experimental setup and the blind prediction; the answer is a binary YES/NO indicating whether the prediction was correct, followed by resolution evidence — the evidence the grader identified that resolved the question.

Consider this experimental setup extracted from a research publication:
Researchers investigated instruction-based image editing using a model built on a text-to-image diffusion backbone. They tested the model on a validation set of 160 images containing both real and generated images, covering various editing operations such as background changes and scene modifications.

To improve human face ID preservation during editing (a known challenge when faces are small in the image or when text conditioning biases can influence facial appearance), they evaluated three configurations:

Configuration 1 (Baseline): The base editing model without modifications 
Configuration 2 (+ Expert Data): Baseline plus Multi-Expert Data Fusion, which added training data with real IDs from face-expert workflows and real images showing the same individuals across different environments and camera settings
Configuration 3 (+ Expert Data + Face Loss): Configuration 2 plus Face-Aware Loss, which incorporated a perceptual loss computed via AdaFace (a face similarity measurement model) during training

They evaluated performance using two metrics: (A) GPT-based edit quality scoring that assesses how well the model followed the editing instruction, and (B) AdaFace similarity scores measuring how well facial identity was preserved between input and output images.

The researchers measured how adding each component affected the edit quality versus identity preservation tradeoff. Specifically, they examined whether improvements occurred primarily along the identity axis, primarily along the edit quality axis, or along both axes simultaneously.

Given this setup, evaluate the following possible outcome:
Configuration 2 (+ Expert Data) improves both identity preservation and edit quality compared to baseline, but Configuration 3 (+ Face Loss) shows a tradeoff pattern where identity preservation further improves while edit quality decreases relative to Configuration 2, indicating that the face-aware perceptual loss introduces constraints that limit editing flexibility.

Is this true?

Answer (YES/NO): NO